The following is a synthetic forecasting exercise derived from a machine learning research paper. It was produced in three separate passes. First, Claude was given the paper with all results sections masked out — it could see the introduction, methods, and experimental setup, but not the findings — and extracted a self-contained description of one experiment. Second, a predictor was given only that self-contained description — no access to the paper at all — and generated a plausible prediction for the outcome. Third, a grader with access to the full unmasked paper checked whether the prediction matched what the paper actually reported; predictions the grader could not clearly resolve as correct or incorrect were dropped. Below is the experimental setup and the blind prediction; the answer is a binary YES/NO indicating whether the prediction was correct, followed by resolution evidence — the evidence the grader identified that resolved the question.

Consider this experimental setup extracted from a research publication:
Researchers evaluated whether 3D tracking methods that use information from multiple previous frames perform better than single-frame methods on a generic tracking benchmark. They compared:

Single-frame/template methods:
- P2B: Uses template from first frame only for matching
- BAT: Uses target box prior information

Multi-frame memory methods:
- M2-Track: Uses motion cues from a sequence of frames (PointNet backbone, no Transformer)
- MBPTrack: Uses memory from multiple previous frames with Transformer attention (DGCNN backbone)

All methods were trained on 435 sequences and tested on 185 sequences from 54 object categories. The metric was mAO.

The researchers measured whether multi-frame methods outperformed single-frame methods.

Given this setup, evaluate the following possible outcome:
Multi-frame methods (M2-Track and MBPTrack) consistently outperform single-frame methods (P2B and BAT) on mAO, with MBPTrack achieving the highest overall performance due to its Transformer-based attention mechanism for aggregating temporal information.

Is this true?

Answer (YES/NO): YES